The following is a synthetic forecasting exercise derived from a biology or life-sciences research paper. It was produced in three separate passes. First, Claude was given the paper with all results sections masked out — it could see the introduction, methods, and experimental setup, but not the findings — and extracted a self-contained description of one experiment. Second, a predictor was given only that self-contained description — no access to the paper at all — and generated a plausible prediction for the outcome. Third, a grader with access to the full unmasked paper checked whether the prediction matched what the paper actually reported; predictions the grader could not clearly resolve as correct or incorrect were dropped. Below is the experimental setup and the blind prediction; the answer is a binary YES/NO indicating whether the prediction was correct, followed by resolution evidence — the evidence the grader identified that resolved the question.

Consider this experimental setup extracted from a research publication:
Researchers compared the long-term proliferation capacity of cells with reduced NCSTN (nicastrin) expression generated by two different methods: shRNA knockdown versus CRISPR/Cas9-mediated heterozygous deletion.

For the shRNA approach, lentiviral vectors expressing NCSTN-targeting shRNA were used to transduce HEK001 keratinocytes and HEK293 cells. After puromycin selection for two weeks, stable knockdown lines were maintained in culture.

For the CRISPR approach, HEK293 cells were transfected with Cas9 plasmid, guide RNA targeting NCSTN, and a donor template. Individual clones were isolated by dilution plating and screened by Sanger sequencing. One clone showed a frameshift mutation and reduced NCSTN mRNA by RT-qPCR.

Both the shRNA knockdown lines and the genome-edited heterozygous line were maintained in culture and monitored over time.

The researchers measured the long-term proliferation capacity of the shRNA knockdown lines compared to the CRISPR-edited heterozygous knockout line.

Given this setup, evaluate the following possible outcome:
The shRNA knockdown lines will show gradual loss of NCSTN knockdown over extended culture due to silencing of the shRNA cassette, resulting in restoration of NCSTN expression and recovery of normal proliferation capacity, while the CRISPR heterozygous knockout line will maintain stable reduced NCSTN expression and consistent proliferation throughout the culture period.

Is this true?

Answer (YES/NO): NO